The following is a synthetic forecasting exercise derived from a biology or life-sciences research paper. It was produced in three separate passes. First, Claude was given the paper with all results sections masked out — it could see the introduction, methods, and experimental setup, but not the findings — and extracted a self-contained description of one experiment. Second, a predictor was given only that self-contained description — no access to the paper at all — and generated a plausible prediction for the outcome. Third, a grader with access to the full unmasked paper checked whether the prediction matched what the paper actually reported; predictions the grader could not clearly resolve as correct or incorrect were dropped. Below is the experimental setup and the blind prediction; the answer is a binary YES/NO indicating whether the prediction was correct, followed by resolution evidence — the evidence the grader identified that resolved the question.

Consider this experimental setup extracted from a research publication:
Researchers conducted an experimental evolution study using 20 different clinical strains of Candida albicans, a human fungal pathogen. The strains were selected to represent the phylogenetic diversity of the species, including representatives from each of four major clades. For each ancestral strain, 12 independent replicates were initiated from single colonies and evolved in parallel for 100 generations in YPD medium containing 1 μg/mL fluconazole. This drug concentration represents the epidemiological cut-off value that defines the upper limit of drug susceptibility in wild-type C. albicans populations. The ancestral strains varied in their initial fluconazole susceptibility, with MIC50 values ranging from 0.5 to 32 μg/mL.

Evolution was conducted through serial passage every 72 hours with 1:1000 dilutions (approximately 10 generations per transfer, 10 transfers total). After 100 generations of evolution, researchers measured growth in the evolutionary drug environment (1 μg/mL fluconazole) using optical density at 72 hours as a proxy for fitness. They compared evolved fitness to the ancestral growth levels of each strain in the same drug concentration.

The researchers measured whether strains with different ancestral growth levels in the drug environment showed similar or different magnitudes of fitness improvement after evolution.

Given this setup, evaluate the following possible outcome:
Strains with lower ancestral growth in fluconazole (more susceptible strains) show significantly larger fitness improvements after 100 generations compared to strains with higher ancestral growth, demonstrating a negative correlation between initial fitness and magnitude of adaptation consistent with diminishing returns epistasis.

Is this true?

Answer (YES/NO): YES